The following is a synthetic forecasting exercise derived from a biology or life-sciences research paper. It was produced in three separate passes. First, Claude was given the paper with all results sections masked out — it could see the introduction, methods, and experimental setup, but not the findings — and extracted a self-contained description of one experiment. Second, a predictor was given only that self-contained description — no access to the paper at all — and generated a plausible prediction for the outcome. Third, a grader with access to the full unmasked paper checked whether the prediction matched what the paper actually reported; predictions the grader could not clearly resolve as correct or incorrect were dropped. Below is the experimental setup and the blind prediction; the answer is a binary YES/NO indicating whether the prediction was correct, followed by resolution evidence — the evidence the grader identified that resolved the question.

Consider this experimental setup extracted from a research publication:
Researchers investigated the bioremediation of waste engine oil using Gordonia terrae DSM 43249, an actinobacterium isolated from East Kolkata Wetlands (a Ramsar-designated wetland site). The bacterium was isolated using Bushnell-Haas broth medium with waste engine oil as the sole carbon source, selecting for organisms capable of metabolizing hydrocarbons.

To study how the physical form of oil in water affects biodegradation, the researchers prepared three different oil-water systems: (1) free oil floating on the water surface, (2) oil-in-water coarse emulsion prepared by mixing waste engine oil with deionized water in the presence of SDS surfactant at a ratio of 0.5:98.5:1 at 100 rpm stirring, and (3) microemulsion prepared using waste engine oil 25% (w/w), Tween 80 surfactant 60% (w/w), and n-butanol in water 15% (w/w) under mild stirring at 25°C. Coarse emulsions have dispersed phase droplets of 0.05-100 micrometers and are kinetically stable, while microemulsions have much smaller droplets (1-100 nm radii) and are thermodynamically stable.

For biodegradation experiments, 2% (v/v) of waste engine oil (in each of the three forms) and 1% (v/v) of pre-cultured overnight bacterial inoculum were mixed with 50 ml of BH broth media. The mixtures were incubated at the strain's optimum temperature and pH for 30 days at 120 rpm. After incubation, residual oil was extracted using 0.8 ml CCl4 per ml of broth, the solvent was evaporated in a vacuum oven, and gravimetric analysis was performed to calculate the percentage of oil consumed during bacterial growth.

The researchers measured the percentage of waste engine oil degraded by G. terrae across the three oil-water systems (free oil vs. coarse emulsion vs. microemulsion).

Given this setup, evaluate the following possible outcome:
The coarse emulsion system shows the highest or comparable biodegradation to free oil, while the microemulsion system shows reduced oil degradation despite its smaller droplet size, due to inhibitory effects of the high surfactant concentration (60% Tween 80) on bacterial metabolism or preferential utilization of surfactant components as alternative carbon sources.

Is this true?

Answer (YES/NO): NO